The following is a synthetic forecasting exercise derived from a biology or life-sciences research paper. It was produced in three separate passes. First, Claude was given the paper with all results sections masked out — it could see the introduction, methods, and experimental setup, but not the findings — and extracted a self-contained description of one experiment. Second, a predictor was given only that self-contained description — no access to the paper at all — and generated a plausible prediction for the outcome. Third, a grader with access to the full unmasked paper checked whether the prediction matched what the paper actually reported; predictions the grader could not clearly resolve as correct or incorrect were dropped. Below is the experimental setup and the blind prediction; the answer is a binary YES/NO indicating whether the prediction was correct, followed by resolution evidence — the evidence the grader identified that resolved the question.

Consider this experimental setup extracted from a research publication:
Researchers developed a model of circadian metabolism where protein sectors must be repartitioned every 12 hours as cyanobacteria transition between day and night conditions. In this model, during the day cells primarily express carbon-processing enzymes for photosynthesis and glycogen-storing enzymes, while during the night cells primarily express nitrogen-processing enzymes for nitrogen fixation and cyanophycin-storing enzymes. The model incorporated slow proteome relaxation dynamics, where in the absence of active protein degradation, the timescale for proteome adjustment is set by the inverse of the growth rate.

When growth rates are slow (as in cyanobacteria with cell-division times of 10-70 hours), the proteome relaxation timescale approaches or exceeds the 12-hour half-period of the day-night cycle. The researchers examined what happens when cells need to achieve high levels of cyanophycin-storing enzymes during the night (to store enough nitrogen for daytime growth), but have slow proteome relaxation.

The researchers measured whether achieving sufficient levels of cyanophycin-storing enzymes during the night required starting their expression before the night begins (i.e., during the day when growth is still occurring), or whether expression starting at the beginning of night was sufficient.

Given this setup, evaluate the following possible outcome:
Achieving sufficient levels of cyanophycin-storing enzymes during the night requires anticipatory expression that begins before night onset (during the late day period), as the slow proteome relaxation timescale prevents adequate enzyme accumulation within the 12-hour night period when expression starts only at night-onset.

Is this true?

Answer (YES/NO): YES